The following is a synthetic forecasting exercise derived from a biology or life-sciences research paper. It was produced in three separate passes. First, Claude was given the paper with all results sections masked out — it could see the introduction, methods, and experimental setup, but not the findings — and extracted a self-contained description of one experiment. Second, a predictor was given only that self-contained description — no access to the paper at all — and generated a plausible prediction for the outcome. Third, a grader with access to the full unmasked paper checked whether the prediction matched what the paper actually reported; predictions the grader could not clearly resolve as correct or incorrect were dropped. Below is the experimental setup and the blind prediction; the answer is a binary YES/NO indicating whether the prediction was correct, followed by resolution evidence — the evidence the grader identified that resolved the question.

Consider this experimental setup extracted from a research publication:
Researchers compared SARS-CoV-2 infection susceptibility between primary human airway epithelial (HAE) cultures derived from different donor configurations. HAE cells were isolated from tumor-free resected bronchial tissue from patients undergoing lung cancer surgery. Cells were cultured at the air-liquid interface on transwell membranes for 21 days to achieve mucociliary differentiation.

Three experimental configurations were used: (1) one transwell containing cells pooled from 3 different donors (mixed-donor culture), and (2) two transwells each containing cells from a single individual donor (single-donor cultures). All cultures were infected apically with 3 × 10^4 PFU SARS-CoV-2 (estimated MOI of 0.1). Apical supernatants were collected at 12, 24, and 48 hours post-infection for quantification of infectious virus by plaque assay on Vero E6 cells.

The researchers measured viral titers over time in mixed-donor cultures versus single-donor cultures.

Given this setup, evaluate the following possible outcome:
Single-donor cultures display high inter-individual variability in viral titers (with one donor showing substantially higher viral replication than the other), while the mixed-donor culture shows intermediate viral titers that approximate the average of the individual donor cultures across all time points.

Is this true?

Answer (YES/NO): NO